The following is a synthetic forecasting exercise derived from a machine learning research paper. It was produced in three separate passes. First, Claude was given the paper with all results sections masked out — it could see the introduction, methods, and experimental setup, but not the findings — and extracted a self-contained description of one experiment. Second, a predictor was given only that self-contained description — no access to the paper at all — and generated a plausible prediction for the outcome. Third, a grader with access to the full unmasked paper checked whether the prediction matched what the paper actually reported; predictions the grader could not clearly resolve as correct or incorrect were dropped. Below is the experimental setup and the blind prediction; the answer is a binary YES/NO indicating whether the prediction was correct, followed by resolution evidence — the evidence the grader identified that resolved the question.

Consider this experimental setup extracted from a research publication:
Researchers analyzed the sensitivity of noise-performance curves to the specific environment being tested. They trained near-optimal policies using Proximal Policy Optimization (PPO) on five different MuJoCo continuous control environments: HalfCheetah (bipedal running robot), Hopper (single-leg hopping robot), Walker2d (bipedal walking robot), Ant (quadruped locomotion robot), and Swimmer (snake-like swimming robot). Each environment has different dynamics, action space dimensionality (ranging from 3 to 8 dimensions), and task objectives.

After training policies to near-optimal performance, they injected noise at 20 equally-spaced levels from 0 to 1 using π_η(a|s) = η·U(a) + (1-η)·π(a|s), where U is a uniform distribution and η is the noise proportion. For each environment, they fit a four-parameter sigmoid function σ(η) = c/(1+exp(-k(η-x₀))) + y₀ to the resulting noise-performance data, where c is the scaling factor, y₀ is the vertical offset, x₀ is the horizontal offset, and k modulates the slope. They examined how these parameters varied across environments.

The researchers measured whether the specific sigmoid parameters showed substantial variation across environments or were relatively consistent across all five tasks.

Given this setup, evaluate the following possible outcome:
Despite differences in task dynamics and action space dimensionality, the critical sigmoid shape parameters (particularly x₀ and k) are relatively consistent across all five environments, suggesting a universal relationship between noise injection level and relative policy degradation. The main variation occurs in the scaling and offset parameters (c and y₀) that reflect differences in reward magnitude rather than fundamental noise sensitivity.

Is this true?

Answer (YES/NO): NO